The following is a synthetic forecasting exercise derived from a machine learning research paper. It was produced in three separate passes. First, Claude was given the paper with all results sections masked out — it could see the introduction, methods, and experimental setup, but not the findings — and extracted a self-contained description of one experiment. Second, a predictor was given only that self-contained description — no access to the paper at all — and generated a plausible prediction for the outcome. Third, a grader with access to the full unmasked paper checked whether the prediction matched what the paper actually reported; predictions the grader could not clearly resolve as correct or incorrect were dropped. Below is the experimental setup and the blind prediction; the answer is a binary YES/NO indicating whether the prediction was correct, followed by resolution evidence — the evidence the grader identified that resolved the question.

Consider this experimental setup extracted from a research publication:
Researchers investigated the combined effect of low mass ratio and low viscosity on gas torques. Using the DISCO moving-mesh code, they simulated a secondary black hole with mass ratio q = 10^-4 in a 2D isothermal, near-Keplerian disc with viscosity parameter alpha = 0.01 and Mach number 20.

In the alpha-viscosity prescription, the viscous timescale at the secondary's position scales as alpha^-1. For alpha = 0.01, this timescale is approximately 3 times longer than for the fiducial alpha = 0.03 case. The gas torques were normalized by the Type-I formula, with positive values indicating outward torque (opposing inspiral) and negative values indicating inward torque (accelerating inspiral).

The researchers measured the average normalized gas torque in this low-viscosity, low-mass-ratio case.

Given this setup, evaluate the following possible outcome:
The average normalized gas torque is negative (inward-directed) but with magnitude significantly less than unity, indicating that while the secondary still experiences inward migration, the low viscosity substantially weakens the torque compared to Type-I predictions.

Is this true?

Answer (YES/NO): YES